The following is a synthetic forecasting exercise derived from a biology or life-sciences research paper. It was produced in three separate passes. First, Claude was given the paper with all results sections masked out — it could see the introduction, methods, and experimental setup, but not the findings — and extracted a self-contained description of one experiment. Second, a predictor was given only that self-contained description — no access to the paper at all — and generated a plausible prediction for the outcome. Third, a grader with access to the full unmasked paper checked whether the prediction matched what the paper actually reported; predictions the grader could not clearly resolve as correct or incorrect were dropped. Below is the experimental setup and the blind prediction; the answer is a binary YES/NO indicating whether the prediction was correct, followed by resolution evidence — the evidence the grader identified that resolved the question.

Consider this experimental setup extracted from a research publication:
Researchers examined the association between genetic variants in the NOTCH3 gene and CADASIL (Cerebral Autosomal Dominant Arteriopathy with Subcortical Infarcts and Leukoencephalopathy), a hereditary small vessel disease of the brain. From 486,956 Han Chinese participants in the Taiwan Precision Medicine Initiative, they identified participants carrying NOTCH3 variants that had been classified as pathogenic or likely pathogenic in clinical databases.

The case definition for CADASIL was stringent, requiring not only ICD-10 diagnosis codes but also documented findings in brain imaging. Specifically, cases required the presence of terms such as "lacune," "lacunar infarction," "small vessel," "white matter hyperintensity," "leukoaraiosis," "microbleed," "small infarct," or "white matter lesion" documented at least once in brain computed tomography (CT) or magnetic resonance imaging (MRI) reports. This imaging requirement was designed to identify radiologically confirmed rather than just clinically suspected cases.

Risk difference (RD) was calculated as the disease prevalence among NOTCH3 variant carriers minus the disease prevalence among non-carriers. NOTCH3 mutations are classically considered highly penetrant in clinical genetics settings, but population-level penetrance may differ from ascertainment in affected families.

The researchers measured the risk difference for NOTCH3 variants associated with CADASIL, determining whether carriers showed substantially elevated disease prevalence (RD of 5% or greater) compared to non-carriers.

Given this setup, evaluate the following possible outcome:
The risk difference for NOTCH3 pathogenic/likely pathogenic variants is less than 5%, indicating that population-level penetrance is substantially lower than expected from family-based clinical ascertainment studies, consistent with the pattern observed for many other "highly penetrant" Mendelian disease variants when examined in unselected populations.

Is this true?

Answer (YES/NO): NO